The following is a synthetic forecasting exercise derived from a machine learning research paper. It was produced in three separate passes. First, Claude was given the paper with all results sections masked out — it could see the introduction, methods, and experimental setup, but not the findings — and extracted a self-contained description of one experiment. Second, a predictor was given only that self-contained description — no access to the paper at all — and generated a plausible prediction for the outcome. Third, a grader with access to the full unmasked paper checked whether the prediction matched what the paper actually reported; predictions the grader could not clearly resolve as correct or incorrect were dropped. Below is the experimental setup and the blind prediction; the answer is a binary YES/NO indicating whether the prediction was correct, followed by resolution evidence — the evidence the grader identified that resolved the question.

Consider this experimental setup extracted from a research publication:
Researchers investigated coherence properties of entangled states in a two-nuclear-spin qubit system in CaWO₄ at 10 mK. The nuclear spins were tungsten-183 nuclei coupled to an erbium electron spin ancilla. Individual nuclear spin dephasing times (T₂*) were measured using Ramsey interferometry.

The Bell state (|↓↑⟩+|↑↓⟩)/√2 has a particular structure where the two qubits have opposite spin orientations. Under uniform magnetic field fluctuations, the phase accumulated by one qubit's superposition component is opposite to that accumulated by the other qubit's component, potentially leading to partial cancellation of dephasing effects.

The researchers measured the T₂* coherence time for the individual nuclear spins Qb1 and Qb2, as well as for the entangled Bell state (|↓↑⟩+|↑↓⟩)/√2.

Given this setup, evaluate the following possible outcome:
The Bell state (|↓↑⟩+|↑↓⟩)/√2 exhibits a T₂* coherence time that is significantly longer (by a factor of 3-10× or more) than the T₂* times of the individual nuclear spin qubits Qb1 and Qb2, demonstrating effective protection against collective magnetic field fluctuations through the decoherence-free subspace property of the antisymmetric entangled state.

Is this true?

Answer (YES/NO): NO